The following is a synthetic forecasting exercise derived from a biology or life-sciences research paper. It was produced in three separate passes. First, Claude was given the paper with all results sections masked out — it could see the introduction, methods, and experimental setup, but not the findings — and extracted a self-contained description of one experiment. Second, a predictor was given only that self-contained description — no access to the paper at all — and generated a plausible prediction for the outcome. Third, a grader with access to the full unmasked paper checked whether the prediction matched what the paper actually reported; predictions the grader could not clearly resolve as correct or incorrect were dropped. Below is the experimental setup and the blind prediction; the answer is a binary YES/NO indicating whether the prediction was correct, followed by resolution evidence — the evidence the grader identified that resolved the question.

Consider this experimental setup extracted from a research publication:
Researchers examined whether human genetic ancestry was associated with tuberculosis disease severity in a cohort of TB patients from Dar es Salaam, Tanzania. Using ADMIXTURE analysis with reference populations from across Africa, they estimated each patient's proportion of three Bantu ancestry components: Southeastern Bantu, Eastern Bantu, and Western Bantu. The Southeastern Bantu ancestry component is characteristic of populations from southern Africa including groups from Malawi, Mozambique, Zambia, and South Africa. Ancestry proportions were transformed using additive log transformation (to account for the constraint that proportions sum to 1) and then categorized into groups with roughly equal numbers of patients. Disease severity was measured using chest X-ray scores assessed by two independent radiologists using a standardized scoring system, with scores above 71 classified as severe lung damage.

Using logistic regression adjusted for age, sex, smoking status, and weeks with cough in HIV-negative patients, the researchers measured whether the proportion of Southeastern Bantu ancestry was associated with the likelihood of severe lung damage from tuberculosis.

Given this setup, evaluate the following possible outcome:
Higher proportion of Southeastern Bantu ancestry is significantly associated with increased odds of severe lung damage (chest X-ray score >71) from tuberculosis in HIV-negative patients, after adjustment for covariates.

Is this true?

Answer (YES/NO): NO